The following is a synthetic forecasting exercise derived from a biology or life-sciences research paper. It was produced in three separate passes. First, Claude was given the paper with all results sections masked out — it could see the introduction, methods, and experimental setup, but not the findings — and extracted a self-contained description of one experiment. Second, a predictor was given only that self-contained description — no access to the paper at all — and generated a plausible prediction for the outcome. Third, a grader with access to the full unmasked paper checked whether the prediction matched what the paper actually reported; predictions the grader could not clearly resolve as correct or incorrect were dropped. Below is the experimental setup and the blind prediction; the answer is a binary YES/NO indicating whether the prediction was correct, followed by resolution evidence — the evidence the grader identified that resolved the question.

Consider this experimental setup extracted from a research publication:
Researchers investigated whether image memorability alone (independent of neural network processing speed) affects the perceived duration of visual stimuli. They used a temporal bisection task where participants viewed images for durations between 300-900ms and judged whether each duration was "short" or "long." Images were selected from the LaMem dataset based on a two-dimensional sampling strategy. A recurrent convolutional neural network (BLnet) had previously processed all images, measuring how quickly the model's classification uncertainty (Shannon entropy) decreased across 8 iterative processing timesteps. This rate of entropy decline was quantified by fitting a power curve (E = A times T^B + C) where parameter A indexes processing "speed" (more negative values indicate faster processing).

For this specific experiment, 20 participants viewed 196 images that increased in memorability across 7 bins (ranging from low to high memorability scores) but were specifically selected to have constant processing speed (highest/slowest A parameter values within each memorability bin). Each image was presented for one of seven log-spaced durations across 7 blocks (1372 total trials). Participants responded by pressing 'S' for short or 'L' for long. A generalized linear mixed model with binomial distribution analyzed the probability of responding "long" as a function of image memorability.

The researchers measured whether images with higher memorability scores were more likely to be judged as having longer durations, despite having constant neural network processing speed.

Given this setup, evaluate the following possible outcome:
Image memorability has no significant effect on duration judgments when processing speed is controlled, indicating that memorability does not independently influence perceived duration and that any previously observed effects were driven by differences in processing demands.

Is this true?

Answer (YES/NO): NO